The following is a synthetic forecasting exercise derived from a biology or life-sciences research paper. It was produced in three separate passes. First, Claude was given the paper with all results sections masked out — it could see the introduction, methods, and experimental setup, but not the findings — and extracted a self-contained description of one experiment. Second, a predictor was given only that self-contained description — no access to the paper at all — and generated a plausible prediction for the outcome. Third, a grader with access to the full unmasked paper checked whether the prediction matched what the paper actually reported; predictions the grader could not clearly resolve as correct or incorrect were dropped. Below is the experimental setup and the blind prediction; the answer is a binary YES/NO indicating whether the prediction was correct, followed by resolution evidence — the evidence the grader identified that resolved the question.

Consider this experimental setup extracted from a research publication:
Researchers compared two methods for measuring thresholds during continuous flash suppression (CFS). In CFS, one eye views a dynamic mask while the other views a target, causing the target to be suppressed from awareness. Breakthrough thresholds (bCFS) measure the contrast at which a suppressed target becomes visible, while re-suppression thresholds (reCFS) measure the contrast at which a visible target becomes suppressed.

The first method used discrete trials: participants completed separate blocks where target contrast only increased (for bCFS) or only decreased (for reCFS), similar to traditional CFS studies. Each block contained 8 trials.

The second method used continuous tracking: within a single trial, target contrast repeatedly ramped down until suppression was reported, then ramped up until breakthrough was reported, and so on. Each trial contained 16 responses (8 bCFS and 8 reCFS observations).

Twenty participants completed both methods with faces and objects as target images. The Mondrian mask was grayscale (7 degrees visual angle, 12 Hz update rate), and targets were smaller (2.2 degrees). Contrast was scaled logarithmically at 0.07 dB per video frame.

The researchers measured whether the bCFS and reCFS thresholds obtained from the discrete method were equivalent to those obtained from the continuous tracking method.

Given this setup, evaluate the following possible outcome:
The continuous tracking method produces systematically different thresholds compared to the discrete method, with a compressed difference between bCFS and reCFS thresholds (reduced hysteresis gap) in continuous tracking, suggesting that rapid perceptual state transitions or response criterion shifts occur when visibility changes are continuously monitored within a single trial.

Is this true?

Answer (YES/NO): NO